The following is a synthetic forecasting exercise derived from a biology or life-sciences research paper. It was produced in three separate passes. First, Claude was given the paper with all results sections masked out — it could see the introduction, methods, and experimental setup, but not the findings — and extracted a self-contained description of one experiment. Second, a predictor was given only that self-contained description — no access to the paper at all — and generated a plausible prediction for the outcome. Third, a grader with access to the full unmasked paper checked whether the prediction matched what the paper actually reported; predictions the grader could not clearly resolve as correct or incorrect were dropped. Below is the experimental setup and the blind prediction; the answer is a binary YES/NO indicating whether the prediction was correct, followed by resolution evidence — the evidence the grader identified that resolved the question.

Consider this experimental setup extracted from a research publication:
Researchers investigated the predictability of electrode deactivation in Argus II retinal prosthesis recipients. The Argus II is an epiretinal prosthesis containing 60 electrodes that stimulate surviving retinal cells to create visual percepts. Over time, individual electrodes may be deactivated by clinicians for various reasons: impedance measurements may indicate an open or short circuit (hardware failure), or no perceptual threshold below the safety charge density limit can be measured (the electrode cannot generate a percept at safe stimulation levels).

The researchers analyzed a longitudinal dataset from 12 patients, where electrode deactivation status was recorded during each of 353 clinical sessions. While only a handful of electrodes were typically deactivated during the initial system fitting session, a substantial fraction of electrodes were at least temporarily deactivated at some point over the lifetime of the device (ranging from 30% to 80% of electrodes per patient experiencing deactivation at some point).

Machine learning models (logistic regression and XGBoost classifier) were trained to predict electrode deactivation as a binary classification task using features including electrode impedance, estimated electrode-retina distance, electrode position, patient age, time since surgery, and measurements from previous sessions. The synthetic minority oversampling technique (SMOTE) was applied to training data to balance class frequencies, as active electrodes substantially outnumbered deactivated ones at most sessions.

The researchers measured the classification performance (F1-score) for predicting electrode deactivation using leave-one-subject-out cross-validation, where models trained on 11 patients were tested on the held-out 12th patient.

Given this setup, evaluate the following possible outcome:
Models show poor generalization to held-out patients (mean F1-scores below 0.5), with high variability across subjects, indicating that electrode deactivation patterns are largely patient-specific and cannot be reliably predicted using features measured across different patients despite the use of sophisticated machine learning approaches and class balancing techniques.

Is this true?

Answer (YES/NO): NO